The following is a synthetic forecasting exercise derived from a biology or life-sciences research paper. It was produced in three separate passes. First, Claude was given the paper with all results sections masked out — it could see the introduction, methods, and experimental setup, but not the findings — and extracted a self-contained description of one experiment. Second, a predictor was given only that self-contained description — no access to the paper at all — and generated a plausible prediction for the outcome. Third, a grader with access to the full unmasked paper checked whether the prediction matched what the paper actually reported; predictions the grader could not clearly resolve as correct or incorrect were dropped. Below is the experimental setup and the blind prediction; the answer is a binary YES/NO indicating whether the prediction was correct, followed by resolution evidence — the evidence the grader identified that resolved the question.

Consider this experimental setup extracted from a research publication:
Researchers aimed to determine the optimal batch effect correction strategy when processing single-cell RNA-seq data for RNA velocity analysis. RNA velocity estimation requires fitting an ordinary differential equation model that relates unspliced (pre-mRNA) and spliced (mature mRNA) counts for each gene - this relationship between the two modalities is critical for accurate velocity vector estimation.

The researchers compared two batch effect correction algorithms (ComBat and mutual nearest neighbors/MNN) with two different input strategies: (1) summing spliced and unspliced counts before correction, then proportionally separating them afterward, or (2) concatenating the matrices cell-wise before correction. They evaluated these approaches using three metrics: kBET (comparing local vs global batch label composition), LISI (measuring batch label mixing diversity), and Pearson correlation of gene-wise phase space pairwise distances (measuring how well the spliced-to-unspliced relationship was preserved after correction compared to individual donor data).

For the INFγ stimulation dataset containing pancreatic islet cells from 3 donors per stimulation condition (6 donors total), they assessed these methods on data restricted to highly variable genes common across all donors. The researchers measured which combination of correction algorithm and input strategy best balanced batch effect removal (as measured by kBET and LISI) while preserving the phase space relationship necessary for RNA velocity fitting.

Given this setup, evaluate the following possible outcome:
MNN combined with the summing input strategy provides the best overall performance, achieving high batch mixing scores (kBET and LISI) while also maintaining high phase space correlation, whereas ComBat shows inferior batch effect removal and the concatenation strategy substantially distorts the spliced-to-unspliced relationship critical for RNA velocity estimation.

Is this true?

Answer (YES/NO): NO